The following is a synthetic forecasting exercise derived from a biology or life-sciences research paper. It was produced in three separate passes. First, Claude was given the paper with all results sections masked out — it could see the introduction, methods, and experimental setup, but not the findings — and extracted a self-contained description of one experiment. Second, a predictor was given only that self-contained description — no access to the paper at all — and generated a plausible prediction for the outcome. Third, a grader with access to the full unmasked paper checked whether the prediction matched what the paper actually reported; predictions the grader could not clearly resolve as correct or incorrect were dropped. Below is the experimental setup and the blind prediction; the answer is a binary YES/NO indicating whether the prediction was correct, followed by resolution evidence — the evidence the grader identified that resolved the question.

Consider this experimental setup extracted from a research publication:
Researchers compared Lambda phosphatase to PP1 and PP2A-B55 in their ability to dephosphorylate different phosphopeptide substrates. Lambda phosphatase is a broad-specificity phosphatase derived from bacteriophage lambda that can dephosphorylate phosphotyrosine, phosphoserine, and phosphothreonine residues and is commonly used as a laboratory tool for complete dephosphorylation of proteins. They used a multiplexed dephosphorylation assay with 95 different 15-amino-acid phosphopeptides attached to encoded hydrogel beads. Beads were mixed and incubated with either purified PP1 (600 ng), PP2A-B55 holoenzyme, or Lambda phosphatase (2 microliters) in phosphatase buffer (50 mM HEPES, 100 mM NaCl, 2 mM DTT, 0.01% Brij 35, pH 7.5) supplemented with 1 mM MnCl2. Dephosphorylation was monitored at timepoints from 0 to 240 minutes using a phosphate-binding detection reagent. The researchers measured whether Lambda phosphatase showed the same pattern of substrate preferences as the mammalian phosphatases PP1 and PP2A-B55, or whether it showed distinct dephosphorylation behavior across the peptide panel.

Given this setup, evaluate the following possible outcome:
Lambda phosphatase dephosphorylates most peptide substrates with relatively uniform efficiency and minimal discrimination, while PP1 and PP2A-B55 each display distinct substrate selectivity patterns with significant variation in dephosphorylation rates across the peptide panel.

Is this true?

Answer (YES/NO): YES